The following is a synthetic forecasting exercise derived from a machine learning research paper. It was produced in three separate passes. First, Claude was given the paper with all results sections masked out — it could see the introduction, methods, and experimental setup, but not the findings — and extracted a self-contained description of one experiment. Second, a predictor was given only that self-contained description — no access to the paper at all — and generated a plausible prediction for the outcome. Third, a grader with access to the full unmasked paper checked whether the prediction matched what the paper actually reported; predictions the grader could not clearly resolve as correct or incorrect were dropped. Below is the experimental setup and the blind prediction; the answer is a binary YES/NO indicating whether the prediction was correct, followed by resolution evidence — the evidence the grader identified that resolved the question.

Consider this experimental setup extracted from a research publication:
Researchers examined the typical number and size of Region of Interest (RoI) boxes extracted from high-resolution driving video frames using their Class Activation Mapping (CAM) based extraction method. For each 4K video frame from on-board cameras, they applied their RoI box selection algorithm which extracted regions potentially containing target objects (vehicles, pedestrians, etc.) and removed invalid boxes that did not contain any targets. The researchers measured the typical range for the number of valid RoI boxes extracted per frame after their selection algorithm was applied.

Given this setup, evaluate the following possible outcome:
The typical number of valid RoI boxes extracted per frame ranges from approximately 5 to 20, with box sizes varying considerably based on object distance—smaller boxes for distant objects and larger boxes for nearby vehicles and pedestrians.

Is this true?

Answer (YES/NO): NO